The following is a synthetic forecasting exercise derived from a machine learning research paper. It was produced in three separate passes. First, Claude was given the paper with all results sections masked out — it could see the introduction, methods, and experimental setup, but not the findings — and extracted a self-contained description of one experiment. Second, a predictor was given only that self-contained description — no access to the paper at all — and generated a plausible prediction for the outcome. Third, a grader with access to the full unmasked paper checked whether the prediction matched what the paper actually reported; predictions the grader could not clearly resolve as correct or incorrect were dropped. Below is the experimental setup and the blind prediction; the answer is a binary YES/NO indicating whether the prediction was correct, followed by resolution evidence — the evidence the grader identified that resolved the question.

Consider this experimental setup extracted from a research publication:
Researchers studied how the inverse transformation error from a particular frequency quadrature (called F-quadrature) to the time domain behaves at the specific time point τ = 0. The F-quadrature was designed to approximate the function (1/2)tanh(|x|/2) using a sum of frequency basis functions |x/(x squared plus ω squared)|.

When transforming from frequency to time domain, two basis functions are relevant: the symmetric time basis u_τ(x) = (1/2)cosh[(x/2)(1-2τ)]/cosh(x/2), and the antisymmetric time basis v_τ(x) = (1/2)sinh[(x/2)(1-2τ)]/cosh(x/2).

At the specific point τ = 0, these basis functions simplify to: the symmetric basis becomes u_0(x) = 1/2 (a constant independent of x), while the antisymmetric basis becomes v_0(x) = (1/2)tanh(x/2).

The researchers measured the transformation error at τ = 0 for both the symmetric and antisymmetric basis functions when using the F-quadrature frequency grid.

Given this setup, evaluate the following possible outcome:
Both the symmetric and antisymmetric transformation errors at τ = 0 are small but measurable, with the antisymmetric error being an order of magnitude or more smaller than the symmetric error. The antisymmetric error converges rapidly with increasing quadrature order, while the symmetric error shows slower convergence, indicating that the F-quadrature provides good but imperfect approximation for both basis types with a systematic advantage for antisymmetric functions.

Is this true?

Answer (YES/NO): NO